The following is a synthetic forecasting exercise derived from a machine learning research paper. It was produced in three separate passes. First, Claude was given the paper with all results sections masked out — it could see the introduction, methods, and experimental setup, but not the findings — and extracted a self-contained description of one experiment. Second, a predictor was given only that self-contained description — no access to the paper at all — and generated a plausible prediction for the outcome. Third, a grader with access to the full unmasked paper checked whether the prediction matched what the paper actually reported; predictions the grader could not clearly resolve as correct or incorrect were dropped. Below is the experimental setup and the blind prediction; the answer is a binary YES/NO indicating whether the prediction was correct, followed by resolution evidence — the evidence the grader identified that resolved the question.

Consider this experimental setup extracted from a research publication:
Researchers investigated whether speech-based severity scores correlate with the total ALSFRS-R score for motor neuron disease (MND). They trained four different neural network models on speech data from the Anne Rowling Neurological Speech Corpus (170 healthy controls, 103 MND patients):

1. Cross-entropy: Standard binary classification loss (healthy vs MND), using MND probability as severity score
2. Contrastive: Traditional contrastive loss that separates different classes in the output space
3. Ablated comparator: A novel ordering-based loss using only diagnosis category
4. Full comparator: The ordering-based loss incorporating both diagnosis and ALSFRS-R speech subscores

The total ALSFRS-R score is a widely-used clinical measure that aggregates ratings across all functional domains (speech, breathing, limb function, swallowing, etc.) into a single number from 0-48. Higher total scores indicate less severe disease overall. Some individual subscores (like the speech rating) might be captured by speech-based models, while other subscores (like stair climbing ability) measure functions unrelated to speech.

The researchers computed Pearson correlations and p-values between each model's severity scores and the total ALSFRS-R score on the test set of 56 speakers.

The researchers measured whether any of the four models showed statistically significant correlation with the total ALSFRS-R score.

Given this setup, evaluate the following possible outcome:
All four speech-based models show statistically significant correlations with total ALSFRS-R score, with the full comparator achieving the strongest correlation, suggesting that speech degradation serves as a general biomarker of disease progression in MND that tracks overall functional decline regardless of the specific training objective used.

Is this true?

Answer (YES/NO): NO